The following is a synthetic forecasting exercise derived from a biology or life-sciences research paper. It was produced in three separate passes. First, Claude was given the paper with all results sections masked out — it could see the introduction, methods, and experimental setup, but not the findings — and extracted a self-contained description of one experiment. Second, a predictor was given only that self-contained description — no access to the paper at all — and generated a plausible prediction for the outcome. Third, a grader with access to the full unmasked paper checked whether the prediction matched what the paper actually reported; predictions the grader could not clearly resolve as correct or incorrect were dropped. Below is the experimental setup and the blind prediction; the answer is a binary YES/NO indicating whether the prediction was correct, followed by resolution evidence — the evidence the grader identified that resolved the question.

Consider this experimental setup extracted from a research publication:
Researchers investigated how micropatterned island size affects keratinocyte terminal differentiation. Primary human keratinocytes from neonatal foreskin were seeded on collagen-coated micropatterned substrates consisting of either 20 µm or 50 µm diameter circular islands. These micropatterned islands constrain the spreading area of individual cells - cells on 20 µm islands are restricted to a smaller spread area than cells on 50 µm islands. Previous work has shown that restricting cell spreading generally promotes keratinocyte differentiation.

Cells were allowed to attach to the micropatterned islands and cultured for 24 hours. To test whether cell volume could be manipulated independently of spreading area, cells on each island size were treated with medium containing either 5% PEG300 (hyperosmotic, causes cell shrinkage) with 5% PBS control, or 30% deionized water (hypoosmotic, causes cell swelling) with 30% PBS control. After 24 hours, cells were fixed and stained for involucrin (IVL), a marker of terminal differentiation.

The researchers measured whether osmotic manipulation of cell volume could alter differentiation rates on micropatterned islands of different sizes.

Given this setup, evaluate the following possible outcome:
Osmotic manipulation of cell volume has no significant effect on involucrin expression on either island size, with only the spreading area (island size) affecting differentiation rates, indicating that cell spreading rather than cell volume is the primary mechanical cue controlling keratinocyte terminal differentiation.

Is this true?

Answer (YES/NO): NO